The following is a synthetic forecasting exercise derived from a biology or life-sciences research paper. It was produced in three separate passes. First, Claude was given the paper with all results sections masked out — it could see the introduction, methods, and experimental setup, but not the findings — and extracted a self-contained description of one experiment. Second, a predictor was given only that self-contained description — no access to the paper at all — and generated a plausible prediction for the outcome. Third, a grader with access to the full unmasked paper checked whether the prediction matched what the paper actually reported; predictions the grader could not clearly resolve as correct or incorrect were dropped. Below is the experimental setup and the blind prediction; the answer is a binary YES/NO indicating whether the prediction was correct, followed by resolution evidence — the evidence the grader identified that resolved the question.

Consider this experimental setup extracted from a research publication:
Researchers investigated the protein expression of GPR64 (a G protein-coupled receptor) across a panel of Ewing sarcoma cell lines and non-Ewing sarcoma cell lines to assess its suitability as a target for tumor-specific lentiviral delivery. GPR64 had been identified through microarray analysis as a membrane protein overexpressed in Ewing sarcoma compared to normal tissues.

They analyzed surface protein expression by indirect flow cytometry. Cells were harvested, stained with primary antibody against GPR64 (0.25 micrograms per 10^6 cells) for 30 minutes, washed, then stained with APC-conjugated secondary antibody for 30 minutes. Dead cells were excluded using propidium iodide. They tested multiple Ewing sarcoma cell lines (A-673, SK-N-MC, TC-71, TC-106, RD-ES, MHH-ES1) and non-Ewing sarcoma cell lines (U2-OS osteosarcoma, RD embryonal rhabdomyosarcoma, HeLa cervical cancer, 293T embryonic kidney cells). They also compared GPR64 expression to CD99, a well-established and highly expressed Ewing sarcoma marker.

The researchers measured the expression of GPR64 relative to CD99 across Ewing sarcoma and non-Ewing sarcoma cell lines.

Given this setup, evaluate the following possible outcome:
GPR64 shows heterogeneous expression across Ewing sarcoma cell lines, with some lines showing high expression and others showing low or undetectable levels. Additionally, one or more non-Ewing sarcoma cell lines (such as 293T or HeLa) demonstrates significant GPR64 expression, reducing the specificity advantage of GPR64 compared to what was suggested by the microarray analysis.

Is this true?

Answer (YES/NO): NO